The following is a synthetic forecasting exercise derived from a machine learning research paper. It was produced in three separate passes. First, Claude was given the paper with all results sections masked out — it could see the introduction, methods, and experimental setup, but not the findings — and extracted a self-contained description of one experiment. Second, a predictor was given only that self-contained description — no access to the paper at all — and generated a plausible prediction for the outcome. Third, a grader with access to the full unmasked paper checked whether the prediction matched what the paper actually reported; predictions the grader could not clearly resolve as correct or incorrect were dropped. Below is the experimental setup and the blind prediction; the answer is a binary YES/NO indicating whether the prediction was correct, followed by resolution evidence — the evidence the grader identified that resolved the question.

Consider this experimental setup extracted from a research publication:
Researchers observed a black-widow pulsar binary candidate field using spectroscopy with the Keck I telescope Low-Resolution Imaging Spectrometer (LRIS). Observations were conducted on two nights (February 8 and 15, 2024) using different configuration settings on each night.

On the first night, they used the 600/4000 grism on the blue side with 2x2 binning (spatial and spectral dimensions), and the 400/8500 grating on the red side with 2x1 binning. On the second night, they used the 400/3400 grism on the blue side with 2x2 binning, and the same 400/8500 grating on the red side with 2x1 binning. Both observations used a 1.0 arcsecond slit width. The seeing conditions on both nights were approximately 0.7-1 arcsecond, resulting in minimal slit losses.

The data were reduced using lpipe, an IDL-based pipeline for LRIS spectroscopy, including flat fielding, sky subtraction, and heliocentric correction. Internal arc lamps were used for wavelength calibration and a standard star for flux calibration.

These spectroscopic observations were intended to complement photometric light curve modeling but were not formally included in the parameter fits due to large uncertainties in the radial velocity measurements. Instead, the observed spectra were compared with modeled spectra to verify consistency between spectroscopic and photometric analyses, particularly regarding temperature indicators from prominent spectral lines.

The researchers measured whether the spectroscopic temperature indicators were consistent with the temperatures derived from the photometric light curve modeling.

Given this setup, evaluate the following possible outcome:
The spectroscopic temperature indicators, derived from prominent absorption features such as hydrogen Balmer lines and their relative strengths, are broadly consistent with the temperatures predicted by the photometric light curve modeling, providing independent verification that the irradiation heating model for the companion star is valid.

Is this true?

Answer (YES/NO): YES